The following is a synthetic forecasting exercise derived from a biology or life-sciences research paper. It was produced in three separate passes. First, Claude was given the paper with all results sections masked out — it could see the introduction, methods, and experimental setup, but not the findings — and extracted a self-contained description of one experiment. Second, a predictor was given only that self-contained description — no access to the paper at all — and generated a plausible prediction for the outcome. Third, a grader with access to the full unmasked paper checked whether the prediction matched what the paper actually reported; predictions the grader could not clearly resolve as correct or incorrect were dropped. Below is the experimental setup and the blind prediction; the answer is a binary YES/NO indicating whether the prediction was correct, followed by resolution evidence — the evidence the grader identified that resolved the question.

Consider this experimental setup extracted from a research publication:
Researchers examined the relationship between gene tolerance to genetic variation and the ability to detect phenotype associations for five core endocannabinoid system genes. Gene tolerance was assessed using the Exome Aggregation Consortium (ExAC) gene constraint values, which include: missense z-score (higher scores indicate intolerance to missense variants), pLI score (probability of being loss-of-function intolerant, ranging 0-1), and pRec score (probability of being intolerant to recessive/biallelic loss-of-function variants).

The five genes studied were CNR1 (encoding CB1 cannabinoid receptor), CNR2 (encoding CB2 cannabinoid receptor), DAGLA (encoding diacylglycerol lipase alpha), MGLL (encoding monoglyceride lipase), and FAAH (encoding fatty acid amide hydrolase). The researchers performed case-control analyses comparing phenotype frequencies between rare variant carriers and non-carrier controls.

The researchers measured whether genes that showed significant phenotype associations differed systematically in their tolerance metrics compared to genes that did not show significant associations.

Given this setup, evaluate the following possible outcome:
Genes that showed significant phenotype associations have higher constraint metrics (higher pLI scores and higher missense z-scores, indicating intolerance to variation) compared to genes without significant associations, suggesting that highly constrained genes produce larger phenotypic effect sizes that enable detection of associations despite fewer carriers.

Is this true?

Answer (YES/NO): YES